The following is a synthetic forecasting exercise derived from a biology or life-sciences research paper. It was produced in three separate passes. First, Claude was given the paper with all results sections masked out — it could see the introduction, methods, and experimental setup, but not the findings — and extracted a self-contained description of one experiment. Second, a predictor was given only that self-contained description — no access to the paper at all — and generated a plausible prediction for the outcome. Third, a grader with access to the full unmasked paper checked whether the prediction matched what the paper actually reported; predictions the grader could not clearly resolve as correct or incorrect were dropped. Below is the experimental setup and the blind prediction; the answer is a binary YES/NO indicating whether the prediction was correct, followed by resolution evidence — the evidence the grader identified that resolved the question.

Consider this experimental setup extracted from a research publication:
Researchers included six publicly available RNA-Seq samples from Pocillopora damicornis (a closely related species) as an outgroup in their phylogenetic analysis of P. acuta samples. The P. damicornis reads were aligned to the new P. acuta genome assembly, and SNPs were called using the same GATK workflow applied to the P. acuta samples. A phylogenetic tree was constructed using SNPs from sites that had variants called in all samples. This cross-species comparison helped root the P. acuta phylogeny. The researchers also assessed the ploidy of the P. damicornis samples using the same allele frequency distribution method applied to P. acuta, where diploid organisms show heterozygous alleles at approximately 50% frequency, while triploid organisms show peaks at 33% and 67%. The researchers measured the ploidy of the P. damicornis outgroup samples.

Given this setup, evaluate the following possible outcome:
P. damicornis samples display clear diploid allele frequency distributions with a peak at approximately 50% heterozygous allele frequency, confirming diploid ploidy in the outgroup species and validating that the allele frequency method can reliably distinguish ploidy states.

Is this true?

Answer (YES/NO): NO